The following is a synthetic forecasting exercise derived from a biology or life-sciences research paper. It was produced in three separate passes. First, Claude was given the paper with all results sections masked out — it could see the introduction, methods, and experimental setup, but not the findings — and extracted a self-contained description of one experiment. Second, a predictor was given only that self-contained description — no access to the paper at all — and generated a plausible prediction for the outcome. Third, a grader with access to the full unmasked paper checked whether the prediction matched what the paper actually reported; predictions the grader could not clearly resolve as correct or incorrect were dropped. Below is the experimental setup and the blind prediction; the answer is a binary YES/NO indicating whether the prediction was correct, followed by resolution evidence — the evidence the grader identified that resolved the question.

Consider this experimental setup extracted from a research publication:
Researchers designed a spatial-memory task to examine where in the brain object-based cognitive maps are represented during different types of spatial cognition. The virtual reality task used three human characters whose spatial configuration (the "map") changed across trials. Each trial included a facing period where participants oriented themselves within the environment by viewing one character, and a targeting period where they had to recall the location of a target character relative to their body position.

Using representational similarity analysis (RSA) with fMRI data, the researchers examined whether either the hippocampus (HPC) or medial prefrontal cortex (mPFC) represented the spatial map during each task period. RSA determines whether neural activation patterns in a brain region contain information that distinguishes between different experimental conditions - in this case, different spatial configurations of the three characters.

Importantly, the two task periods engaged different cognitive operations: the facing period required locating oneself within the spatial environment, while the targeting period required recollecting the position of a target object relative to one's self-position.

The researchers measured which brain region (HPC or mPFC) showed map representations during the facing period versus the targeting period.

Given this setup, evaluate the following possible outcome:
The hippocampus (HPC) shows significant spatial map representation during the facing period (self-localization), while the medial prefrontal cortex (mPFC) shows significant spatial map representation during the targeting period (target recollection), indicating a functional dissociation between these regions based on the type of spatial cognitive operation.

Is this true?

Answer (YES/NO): YES